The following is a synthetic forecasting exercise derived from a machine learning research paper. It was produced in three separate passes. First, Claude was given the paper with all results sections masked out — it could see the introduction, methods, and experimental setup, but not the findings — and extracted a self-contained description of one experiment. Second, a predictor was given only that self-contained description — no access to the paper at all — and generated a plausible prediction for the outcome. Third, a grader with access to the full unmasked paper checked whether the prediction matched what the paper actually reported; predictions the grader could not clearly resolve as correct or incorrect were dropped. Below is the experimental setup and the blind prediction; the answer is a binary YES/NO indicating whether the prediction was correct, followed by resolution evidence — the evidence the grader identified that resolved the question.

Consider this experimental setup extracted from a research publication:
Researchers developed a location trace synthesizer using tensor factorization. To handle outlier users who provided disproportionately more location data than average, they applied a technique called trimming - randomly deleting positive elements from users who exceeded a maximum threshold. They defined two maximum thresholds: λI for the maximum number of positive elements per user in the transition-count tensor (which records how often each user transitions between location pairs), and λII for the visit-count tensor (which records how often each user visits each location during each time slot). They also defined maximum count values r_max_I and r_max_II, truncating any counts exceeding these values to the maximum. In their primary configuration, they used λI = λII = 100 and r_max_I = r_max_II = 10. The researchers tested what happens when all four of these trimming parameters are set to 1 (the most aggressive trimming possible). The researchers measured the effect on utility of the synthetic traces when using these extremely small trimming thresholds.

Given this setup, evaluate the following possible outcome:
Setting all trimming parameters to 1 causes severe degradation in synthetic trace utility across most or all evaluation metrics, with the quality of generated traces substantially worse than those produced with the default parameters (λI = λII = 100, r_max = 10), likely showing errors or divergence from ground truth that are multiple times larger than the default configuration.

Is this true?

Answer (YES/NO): YES